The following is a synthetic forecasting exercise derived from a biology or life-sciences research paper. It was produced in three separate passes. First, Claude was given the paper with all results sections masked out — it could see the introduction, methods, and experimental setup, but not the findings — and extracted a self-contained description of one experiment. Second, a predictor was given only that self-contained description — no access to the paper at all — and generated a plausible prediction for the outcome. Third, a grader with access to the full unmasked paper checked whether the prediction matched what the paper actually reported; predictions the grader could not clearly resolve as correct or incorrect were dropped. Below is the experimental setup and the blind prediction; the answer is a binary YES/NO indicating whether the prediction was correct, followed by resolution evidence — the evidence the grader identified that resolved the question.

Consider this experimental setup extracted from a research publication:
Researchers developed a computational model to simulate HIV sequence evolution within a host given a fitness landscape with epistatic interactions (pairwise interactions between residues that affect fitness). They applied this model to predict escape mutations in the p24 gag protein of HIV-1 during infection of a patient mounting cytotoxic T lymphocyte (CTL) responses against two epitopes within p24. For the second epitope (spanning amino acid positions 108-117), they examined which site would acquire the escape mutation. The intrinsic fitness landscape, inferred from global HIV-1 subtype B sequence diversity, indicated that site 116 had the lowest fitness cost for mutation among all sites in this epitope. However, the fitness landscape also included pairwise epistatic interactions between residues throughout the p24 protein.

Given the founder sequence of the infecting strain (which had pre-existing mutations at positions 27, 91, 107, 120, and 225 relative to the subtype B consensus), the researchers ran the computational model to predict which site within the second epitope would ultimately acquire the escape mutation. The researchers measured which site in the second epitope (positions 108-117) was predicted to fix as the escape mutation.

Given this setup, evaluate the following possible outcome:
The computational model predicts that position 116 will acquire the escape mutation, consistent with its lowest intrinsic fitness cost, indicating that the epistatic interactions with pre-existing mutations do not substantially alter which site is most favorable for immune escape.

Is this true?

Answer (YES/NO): NO